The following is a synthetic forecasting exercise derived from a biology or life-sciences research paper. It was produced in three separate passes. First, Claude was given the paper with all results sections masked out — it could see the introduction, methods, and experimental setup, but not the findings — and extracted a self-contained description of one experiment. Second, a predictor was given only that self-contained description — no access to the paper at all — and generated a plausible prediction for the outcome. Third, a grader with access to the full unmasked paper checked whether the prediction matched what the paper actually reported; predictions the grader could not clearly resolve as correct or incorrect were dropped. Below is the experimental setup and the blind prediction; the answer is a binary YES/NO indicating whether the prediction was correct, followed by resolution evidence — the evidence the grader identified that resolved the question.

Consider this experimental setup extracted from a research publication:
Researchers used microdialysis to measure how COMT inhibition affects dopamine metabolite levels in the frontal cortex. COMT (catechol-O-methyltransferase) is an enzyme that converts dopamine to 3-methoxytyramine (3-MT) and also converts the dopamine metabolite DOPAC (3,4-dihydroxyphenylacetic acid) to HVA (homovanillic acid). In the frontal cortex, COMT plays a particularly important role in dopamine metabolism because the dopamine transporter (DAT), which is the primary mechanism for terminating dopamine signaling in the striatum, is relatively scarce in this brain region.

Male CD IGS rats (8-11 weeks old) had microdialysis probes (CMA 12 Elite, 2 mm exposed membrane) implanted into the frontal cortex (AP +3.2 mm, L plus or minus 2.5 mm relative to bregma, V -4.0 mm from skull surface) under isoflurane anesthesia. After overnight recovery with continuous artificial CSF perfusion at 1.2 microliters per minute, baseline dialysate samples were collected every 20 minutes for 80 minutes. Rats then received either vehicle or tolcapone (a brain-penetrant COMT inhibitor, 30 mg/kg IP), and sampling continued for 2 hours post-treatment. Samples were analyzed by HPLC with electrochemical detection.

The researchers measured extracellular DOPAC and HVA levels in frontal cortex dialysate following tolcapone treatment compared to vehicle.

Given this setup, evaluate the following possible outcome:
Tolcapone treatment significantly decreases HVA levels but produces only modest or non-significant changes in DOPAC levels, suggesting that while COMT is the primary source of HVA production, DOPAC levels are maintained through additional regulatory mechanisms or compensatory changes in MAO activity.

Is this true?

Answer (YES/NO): NO